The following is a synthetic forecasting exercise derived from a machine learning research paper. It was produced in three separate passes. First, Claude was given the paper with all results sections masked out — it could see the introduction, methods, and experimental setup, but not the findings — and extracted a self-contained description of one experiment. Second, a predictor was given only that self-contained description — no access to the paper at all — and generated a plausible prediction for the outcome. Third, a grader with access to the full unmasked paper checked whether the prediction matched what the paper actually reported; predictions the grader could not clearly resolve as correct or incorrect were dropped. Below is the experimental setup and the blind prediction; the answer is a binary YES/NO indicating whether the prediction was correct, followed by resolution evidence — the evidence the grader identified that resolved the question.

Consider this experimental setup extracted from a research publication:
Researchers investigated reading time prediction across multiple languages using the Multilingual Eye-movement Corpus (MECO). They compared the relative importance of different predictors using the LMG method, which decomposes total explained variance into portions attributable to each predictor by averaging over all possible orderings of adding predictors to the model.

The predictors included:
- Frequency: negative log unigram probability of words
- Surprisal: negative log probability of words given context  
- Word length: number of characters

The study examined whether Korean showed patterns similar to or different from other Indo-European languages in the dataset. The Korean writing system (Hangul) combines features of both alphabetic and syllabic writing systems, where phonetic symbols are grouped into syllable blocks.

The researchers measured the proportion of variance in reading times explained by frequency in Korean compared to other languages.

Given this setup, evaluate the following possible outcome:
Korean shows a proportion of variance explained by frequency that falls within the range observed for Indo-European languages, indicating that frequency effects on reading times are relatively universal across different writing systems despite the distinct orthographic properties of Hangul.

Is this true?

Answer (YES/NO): NO